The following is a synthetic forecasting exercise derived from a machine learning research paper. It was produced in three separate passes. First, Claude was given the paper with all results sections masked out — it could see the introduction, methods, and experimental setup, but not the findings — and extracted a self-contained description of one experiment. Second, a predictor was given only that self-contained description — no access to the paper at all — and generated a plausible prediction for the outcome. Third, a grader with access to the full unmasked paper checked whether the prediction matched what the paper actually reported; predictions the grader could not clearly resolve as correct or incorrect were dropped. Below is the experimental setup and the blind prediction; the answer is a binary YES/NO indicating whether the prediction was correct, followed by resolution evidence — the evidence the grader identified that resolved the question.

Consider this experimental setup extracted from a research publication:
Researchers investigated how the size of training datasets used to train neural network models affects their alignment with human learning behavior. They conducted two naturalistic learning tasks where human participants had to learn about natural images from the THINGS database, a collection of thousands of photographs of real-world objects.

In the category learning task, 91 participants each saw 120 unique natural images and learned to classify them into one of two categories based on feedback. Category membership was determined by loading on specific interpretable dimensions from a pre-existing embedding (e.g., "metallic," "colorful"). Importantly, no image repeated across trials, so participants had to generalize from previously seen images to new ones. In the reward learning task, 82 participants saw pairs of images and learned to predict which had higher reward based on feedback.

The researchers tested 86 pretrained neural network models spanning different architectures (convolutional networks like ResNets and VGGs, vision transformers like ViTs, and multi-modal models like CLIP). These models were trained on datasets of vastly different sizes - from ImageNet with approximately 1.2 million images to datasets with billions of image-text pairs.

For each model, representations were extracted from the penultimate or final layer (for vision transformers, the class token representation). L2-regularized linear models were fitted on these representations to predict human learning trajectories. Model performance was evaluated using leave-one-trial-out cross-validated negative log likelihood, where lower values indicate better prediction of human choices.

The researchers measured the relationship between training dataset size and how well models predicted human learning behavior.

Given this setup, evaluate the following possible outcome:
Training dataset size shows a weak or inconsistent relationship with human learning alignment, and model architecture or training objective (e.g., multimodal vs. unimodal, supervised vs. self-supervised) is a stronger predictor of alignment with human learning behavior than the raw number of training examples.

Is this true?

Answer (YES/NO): NO